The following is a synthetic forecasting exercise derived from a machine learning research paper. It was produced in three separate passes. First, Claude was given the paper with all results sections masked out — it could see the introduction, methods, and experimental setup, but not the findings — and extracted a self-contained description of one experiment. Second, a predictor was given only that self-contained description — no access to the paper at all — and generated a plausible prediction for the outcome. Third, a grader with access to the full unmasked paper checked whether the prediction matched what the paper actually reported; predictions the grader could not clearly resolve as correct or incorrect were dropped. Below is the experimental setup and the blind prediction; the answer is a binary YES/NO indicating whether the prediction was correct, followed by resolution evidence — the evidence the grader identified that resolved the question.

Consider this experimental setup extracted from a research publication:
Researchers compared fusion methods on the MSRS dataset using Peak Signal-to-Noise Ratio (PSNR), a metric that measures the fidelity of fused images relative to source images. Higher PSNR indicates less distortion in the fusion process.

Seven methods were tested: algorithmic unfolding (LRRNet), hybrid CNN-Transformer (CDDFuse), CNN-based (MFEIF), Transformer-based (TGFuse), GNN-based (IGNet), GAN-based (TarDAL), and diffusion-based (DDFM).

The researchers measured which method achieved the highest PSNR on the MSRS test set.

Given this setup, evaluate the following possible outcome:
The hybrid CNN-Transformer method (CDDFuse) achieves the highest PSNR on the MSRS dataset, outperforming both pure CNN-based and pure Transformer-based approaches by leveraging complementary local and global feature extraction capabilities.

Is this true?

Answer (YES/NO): NO